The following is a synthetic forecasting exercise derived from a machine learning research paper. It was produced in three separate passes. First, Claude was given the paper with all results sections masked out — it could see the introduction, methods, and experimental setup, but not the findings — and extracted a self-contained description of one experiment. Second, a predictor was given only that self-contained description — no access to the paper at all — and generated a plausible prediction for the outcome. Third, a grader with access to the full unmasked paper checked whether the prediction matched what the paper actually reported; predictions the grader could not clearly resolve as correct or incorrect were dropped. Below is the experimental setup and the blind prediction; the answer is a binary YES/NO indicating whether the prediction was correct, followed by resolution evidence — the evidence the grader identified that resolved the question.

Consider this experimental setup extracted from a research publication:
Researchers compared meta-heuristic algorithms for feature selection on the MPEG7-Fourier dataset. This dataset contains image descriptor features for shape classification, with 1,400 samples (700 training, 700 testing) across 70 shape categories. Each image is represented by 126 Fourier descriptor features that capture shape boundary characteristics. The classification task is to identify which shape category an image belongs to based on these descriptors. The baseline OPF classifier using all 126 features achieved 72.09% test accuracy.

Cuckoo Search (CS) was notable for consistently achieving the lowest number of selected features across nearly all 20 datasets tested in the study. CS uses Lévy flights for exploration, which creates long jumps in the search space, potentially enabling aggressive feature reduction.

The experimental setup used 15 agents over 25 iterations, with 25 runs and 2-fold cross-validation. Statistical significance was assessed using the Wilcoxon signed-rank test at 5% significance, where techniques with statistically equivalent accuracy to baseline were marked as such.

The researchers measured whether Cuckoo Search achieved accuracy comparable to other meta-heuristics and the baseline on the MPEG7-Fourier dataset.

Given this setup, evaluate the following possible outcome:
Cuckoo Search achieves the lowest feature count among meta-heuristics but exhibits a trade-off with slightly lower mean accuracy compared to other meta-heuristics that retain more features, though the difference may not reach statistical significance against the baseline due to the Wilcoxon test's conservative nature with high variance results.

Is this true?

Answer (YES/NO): NO